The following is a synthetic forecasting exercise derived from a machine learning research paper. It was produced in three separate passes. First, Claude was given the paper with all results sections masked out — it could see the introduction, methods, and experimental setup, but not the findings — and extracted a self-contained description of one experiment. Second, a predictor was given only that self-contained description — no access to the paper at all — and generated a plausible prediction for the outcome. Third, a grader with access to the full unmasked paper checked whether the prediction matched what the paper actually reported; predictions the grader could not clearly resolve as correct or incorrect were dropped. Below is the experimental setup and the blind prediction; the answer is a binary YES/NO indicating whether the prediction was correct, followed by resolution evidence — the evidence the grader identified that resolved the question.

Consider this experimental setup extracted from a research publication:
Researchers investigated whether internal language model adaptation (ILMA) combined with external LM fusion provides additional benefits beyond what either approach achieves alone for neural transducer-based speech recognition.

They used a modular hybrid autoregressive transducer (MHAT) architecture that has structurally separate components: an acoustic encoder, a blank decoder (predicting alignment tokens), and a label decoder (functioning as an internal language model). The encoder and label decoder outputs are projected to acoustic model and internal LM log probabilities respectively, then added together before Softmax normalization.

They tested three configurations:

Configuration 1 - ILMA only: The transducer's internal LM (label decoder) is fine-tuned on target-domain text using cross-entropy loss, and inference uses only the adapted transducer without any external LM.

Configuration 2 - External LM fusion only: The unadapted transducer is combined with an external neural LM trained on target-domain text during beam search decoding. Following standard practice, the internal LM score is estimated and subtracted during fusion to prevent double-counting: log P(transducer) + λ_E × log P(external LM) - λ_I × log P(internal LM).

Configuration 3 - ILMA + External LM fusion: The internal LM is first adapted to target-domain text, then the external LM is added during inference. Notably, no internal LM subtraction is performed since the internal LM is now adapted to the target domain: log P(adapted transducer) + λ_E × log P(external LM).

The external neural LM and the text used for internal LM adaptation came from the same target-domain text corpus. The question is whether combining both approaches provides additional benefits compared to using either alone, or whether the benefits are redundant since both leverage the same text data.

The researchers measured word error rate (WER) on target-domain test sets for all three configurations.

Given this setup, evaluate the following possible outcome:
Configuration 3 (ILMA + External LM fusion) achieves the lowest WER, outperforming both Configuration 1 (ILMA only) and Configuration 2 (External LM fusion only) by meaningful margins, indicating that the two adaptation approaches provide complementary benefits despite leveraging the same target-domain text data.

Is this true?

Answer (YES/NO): YES